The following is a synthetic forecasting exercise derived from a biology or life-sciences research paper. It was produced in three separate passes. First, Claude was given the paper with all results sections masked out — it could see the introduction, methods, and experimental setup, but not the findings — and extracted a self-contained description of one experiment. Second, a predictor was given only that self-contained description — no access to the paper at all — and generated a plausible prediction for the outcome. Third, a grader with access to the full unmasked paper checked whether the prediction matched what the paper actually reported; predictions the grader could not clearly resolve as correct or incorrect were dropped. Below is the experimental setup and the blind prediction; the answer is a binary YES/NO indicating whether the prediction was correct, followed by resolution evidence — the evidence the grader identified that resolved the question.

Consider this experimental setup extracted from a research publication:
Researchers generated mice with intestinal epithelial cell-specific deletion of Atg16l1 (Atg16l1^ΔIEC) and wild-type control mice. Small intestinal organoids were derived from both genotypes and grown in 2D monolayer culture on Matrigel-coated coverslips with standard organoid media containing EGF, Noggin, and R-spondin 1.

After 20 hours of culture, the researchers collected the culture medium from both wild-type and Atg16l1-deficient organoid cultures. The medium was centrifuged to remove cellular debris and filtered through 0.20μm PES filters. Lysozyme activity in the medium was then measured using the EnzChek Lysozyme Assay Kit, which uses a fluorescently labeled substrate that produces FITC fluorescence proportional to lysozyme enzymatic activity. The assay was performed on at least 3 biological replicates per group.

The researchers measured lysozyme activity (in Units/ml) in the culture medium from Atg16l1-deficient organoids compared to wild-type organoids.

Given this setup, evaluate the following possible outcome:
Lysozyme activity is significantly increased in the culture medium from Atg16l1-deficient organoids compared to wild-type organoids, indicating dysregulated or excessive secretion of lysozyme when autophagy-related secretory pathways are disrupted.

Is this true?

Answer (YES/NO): NO